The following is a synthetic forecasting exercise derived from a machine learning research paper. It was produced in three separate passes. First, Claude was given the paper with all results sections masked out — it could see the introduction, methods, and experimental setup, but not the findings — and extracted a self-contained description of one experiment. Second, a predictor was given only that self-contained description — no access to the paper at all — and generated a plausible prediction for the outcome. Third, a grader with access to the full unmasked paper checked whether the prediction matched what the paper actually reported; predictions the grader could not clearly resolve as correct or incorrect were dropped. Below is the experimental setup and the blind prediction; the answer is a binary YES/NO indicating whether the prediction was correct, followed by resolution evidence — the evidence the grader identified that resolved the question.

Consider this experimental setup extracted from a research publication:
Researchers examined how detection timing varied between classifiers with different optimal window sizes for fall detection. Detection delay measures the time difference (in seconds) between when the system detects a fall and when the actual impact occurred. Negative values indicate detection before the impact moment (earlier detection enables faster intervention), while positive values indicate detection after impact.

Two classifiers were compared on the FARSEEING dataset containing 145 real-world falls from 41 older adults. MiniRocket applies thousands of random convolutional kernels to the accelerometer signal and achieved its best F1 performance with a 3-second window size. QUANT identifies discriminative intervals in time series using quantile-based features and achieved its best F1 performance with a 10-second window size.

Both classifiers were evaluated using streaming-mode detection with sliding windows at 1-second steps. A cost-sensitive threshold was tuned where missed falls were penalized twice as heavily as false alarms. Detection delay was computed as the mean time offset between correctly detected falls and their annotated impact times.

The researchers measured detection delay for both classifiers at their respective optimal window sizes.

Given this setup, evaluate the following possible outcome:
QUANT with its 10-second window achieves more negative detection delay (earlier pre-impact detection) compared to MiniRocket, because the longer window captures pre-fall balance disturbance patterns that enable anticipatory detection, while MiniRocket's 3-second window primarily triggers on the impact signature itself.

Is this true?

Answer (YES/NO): NO